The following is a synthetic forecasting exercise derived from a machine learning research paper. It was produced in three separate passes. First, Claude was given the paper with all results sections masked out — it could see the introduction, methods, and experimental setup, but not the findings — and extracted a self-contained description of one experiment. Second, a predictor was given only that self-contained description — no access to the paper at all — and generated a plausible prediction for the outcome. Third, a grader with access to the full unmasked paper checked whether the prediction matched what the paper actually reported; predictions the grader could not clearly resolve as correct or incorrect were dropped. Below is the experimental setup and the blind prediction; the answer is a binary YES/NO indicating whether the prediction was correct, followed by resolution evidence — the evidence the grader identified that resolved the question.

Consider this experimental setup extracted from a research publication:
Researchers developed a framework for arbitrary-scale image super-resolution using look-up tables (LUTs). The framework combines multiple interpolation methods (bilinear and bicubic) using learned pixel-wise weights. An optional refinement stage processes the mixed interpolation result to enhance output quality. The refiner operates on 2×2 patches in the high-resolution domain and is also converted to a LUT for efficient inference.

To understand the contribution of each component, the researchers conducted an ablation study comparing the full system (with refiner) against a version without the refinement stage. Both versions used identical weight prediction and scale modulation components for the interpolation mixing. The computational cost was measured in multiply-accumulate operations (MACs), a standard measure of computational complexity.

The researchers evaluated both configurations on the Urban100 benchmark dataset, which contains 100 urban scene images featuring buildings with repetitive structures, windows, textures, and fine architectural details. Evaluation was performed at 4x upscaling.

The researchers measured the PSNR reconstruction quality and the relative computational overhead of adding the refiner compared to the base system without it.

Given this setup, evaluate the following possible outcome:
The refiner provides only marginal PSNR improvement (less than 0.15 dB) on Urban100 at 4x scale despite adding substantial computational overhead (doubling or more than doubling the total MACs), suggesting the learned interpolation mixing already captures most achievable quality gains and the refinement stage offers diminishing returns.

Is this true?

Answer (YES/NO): NO